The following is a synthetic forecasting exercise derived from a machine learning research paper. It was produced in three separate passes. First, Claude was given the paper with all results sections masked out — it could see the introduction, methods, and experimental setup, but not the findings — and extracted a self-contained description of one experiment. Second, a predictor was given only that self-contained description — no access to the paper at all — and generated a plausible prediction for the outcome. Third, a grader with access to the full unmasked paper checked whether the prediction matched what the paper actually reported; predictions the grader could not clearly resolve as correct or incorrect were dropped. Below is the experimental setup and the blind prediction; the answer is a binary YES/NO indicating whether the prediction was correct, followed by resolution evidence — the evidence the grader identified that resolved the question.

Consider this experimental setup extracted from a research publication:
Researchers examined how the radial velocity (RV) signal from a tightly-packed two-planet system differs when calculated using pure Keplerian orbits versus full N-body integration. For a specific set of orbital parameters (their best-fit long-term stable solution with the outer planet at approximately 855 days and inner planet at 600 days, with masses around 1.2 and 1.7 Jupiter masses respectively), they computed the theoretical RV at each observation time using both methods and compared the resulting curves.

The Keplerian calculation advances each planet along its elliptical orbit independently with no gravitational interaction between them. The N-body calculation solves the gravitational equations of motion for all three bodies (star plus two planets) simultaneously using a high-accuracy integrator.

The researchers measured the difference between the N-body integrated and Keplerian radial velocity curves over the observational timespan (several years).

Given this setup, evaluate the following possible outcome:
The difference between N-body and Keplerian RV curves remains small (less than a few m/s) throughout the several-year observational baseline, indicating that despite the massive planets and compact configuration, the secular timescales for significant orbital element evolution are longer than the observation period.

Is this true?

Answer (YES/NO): NO